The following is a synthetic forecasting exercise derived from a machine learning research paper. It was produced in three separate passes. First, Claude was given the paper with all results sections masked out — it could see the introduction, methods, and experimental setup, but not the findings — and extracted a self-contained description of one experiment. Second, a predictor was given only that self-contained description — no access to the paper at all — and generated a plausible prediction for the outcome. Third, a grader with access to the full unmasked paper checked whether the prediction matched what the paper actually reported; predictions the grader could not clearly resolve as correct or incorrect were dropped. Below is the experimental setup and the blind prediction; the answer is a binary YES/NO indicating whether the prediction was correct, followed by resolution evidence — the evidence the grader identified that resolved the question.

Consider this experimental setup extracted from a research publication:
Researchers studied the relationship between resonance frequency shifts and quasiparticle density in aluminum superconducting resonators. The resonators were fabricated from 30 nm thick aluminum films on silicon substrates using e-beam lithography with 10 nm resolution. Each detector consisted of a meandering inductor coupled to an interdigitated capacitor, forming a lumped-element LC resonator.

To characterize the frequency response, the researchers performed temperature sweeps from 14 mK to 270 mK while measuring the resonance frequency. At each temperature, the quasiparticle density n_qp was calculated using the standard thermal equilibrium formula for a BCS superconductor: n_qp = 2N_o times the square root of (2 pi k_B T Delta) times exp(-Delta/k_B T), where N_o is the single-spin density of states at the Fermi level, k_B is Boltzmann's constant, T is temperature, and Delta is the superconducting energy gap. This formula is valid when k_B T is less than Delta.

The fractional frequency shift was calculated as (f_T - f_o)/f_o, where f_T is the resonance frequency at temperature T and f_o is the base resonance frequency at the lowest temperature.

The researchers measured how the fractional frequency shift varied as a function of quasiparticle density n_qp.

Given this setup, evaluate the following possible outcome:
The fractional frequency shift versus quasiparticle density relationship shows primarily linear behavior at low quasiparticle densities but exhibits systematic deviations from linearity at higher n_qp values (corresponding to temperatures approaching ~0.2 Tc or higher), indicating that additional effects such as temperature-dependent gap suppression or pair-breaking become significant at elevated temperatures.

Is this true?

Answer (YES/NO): NO